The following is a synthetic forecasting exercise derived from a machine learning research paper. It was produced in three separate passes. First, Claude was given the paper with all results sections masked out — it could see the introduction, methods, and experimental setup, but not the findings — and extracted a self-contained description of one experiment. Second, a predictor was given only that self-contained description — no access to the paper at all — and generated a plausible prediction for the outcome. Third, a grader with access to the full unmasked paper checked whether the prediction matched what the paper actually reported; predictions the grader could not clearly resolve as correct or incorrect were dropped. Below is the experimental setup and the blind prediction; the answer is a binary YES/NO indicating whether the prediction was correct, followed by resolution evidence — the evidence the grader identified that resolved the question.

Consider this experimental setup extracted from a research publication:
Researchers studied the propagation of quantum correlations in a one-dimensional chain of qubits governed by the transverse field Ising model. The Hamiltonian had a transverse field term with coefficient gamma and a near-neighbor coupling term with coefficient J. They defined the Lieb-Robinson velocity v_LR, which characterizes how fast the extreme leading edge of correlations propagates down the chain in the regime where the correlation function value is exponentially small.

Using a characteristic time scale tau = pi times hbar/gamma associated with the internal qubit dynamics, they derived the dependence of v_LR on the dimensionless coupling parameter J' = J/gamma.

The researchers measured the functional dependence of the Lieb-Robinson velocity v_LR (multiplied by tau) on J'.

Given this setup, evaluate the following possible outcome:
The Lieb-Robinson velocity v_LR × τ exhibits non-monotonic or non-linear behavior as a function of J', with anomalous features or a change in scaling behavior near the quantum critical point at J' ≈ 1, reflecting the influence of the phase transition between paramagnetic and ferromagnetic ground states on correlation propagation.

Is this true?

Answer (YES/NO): NO